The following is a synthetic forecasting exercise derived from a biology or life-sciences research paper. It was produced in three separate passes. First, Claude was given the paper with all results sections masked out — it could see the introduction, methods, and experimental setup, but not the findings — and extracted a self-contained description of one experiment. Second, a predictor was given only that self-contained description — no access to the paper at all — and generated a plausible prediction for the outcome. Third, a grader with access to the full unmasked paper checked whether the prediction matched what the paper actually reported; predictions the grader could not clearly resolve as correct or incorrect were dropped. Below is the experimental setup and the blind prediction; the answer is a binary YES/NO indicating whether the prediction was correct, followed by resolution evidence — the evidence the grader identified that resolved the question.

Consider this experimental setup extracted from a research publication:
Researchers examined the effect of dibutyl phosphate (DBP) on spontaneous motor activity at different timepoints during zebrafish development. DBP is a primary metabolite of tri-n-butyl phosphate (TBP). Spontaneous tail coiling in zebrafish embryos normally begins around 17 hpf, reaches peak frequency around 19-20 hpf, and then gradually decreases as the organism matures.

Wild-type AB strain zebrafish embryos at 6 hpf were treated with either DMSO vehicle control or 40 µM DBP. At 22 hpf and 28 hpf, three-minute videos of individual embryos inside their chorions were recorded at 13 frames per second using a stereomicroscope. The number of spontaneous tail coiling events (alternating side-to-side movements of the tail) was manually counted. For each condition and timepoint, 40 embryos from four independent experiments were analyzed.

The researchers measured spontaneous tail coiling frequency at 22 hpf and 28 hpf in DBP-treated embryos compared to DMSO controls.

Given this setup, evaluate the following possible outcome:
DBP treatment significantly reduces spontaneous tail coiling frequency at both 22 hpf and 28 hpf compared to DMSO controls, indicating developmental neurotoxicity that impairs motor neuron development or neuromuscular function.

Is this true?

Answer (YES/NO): NO